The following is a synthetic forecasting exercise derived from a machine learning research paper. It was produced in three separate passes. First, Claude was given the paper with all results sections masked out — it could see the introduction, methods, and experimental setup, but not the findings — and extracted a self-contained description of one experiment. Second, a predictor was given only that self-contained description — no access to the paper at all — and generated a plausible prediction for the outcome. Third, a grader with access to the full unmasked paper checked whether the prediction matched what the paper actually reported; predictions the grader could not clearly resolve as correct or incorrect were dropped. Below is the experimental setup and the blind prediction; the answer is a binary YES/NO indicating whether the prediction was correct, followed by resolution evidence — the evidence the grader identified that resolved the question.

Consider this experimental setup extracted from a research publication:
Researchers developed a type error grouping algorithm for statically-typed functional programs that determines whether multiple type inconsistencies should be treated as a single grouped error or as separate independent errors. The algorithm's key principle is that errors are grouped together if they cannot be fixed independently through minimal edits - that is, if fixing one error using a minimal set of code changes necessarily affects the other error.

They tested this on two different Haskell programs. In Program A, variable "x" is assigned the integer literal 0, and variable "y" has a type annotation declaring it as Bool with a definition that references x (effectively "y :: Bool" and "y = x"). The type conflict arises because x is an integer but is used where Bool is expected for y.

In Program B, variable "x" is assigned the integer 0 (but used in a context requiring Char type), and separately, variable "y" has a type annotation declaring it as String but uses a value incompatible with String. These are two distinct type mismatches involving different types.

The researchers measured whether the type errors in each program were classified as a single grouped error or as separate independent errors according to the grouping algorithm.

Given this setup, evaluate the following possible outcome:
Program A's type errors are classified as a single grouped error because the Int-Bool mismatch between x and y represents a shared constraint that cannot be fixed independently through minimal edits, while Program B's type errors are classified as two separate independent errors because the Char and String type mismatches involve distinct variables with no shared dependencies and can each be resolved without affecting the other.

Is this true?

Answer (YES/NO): YES